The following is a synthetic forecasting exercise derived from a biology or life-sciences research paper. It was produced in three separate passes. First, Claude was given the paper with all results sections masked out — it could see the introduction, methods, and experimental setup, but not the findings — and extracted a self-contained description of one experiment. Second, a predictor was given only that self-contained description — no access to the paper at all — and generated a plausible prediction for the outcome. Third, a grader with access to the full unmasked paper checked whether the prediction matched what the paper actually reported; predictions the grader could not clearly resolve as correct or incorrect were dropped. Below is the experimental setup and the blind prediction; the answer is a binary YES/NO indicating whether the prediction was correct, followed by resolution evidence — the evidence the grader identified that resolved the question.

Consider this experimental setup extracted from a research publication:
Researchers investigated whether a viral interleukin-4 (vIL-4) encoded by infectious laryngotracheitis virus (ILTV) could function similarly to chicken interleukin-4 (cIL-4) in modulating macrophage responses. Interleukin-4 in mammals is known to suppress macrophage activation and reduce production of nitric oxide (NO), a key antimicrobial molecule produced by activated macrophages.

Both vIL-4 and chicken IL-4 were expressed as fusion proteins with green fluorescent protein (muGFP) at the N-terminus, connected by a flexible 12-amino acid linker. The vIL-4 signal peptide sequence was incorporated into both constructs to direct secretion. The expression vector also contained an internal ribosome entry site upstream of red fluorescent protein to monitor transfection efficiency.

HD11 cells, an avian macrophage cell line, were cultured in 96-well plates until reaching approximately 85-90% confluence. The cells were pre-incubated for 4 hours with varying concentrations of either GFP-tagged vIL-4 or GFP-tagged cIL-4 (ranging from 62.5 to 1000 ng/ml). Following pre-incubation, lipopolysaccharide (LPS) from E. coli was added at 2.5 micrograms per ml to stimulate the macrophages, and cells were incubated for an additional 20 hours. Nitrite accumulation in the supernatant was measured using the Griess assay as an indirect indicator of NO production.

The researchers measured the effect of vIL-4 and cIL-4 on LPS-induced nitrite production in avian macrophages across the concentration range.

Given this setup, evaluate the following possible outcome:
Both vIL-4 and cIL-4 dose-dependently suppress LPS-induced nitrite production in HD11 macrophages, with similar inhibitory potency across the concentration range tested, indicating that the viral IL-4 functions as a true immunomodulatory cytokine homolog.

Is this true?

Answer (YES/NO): NO